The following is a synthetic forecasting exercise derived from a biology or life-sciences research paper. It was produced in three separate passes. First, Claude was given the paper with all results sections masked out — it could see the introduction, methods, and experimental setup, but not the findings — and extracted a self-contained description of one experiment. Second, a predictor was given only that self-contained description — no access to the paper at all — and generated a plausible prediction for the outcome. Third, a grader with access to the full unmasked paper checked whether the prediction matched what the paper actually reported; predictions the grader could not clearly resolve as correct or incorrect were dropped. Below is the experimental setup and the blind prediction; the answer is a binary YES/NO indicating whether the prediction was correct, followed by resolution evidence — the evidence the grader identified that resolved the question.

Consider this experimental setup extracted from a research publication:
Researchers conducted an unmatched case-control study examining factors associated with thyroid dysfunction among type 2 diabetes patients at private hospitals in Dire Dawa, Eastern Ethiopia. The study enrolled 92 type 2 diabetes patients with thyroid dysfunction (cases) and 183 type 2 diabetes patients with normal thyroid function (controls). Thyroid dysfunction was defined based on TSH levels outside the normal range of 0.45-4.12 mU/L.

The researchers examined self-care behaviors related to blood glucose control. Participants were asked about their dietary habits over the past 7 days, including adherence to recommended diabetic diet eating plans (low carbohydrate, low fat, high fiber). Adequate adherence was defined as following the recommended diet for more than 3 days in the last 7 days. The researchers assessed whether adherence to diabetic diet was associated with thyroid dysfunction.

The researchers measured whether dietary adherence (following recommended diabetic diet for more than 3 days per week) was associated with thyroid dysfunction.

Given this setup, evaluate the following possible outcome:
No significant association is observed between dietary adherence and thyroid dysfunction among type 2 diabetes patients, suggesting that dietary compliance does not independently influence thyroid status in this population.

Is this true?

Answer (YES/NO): YES